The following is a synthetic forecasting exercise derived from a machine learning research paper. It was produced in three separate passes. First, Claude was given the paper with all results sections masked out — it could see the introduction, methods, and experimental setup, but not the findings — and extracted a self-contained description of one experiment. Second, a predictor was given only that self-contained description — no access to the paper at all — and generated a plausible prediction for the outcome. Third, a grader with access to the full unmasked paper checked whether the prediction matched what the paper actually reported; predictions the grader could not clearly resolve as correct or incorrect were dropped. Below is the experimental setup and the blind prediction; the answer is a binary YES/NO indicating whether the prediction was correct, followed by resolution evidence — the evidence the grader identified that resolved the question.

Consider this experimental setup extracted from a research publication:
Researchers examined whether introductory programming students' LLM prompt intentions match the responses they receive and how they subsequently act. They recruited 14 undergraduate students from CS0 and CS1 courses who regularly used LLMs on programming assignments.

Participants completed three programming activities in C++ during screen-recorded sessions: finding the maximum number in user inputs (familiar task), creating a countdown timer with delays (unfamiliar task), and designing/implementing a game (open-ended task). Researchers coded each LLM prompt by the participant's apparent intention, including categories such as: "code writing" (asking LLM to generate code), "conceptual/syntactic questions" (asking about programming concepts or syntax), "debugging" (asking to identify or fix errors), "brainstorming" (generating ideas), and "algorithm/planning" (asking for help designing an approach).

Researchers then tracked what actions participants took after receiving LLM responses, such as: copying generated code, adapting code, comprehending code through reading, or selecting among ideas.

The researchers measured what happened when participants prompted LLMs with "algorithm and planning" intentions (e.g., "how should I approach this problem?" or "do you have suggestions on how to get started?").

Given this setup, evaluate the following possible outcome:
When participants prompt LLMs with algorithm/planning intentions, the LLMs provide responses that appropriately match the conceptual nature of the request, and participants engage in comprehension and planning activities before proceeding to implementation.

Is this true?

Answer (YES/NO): NO